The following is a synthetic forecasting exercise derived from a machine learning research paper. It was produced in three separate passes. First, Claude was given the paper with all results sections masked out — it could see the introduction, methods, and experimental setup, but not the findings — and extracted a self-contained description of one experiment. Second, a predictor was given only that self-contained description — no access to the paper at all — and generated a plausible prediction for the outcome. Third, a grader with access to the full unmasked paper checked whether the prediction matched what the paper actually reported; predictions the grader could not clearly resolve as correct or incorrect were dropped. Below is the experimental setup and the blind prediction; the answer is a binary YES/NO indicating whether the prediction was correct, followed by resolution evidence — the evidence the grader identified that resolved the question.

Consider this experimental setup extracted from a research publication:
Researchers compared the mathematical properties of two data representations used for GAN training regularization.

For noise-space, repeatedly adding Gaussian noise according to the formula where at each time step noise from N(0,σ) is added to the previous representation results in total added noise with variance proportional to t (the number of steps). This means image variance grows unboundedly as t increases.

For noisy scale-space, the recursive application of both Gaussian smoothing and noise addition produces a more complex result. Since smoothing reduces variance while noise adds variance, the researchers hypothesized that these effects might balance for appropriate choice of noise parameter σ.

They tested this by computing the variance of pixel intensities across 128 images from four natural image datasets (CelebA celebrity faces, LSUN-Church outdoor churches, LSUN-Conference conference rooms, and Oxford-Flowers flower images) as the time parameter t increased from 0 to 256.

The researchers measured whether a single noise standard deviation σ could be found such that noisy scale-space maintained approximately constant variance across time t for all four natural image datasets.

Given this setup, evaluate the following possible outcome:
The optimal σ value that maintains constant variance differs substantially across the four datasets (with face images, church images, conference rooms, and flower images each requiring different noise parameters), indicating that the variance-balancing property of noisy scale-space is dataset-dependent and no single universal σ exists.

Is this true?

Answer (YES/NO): NO